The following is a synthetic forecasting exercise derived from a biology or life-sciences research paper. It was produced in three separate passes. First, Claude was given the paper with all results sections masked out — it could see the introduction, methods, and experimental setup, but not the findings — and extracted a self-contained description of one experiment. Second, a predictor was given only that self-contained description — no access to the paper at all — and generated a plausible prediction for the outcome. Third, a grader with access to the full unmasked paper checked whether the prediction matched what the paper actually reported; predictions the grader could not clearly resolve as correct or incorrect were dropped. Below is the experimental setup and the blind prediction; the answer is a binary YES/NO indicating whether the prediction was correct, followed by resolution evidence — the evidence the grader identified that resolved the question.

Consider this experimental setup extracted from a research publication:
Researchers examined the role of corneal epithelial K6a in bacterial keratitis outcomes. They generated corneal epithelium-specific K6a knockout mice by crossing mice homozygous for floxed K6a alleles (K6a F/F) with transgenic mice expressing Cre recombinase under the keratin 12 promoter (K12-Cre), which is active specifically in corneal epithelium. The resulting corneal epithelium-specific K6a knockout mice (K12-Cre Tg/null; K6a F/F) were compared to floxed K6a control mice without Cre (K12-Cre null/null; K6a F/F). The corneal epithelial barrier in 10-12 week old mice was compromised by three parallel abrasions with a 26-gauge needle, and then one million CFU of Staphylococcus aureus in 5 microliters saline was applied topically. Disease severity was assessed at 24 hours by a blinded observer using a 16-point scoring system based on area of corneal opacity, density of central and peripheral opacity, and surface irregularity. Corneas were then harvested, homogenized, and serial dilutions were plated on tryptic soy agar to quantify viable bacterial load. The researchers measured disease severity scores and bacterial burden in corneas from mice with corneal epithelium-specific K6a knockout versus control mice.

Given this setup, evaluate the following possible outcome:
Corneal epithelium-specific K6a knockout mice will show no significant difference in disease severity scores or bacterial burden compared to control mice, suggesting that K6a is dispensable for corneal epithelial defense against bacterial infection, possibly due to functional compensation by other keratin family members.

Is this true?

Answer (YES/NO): NO